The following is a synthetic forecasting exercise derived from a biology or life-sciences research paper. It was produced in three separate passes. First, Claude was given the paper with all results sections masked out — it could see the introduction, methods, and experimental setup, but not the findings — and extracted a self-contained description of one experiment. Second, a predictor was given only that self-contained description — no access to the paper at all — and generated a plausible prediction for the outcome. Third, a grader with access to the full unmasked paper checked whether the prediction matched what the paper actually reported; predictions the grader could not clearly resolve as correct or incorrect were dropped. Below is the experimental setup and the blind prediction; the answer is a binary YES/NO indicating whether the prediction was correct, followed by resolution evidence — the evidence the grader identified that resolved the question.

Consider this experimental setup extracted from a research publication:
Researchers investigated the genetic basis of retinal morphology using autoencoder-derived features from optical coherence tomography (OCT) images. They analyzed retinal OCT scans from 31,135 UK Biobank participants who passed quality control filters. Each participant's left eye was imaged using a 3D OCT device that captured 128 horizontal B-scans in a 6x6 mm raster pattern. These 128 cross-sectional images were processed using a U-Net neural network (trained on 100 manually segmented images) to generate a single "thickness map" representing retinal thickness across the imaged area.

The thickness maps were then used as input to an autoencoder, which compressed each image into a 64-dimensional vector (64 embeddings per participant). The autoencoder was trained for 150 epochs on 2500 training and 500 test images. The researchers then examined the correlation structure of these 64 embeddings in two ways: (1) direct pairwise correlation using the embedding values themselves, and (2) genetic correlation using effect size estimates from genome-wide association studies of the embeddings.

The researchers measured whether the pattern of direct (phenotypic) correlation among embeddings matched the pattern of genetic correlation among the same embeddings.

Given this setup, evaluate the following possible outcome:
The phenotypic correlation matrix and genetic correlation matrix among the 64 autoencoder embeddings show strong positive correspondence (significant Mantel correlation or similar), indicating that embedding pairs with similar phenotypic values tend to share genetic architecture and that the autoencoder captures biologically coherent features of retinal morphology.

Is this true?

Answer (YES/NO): NO